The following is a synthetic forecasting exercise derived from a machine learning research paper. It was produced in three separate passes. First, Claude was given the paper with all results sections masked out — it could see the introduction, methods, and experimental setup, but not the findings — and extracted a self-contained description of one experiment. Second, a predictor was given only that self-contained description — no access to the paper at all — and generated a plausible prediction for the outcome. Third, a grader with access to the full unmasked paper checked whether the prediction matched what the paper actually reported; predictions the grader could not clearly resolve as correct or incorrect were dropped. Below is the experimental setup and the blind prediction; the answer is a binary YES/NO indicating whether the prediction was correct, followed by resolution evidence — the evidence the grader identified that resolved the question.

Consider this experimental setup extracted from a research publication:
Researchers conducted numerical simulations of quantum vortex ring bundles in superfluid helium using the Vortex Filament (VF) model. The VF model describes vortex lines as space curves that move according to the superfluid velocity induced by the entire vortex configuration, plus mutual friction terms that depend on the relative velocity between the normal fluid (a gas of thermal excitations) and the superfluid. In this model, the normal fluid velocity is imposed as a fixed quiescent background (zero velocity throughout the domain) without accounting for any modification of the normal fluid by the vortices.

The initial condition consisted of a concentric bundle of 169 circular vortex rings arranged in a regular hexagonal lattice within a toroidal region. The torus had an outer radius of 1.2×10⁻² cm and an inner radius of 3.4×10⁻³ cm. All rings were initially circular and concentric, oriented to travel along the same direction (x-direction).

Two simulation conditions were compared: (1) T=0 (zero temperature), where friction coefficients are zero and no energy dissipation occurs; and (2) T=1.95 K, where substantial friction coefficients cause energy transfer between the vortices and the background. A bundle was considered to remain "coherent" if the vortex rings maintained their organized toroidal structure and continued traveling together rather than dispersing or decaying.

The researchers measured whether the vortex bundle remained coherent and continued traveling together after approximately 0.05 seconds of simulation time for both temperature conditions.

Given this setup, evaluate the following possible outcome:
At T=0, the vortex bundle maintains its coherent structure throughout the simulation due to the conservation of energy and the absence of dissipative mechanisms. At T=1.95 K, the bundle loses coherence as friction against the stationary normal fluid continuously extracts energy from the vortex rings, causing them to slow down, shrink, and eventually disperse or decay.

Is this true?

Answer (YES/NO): YES